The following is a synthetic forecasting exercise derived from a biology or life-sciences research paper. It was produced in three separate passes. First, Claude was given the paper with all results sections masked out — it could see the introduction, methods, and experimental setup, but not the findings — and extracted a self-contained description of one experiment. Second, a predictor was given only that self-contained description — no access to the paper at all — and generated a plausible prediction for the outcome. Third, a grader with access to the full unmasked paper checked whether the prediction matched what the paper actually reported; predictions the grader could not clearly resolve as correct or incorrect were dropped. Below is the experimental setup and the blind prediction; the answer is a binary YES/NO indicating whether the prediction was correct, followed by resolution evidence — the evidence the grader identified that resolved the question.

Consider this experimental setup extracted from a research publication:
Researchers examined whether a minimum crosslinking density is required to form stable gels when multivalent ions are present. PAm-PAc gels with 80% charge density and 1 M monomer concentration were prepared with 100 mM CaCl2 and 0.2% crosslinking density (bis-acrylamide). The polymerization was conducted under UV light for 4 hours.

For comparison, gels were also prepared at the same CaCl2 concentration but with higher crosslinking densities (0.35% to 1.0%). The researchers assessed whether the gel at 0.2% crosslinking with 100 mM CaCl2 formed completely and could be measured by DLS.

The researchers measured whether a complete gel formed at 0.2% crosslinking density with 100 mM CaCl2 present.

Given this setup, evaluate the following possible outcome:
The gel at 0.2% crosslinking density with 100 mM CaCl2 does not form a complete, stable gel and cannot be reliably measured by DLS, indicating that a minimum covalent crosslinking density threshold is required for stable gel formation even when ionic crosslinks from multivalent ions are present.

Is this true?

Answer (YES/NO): YES